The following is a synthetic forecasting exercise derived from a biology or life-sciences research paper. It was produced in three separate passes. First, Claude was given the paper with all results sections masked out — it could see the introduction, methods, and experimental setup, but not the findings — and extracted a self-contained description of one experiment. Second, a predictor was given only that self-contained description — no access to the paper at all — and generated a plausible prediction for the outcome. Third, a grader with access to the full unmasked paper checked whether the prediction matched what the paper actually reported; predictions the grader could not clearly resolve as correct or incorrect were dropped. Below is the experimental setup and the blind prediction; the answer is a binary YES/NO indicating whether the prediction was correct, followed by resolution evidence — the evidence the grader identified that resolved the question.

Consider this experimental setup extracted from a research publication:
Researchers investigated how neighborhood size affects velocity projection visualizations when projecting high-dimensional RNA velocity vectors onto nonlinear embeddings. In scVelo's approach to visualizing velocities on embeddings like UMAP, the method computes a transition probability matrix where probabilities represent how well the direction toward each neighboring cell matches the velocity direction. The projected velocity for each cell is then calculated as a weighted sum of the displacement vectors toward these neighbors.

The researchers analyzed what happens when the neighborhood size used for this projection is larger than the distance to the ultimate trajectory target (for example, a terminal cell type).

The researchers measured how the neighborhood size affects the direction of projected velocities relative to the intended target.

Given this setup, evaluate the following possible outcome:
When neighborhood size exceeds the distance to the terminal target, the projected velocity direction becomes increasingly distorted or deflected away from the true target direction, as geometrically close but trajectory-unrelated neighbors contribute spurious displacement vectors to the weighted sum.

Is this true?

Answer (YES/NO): YES